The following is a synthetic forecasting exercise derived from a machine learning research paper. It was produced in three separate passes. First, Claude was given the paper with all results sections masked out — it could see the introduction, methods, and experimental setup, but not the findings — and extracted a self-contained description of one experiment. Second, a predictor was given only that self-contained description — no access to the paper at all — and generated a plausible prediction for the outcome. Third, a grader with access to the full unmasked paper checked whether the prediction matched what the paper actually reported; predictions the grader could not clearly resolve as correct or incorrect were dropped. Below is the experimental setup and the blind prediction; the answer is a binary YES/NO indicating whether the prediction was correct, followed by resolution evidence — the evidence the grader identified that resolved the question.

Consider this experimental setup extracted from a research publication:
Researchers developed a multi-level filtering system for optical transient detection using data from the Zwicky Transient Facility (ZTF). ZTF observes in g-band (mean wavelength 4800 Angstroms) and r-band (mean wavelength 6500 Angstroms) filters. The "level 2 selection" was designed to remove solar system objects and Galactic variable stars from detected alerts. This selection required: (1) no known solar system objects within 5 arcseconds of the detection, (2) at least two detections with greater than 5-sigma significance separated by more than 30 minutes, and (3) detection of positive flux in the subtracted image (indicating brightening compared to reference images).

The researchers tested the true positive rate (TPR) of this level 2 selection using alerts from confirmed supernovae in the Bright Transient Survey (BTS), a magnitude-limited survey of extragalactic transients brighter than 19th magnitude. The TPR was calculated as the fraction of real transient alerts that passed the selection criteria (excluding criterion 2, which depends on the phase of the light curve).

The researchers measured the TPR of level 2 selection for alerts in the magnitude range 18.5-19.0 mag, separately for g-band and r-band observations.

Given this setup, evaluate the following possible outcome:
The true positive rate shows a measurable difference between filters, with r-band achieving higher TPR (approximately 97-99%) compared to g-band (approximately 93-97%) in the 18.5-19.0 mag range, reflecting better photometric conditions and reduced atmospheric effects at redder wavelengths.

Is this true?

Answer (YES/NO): YES